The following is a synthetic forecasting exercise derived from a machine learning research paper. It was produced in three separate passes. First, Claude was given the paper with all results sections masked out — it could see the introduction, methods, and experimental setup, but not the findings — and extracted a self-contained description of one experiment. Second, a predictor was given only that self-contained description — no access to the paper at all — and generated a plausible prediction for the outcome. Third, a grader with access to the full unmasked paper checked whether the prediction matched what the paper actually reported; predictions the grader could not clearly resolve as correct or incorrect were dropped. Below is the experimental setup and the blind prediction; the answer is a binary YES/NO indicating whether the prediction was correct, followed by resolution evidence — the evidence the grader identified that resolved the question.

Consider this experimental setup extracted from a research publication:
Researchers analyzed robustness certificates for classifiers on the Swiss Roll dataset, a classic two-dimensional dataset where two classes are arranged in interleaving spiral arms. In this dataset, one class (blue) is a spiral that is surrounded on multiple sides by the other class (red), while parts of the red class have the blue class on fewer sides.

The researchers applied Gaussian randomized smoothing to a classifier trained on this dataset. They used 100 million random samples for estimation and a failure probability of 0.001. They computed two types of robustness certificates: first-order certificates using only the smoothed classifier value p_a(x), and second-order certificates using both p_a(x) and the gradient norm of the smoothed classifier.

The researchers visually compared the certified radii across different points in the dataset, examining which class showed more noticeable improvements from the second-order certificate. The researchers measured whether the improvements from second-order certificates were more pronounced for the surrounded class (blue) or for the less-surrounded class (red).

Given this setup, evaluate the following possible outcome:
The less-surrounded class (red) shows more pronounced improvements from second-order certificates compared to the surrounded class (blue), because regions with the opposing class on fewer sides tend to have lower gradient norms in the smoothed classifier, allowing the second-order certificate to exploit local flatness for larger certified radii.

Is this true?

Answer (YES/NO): NO